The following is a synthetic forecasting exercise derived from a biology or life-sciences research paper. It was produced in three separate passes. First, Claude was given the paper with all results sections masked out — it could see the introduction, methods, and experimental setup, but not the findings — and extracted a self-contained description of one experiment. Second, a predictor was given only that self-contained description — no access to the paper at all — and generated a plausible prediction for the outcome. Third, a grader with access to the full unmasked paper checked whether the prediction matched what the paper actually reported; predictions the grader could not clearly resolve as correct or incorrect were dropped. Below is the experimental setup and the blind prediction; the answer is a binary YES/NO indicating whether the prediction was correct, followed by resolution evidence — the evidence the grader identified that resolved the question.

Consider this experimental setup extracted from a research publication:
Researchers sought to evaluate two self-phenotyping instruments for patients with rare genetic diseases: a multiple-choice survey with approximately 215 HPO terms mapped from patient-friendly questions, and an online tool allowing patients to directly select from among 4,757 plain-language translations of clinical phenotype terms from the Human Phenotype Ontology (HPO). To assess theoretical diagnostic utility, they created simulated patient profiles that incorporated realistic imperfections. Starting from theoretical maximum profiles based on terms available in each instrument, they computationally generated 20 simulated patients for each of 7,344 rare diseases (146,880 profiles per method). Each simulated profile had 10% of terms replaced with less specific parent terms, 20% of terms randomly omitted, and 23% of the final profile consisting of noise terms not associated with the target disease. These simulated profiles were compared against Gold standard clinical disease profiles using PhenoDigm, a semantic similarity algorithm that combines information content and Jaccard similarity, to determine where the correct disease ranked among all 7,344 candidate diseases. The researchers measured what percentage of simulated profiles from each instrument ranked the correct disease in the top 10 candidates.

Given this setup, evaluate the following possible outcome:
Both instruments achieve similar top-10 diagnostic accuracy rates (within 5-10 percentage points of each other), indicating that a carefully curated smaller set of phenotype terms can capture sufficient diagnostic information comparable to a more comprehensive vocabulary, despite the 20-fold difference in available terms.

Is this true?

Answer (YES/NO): NO